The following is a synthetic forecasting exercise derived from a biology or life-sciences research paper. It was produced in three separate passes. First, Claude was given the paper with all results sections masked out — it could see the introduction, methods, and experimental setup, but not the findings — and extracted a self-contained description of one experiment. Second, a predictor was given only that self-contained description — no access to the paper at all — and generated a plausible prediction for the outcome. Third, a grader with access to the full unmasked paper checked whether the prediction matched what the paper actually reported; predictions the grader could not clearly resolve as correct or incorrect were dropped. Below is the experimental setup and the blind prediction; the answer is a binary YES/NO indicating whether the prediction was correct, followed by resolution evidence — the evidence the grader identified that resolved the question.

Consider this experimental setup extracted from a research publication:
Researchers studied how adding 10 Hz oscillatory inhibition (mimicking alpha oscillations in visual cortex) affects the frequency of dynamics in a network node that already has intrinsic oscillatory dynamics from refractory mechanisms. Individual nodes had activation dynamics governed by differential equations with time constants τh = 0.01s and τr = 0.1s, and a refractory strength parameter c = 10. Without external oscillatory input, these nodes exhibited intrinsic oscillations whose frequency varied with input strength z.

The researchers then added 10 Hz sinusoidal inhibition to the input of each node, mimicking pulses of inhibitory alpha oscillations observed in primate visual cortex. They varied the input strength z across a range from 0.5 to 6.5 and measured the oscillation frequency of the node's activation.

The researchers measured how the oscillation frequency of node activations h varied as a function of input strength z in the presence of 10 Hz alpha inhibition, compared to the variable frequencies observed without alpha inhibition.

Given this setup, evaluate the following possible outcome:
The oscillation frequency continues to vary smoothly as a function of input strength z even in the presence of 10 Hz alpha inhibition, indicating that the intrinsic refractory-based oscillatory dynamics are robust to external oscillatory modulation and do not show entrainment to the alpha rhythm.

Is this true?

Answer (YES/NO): NO